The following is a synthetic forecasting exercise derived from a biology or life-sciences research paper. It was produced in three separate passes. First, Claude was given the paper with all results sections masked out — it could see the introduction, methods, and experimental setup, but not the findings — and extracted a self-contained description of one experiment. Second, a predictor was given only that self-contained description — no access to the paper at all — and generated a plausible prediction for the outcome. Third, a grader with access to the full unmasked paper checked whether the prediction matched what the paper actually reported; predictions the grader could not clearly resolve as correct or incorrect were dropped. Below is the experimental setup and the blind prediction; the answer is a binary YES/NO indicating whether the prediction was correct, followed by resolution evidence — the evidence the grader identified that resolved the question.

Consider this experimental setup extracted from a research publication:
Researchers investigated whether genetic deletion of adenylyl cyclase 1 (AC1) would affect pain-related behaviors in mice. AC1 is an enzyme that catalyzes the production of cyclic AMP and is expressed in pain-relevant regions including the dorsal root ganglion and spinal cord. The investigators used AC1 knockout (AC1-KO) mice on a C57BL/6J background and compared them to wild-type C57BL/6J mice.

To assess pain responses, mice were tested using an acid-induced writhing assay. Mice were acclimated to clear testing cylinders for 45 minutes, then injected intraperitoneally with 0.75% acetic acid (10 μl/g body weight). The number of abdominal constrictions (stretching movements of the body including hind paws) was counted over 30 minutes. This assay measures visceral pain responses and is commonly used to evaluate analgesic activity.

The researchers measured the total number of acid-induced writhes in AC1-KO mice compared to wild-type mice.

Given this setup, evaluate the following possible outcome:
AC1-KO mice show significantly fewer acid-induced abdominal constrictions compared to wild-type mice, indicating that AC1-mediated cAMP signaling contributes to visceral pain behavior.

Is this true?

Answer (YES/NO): YES